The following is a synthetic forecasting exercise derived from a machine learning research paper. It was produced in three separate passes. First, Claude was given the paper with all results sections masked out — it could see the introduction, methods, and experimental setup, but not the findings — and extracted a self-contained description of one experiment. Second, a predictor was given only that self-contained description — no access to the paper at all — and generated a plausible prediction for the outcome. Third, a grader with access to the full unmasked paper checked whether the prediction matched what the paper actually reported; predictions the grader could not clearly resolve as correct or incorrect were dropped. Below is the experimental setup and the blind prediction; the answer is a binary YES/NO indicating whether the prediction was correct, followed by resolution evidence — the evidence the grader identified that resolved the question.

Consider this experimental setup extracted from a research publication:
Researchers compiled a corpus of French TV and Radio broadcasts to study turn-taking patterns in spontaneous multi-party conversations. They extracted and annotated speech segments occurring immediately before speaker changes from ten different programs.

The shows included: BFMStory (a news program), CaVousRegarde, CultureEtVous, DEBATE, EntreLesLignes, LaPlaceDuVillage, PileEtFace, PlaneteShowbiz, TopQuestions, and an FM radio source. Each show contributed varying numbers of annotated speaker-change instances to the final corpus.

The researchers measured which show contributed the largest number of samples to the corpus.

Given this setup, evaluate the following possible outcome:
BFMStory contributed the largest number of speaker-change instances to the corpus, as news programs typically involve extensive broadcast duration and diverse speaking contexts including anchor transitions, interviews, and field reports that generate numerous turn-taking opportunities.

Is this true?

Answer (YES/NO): NO